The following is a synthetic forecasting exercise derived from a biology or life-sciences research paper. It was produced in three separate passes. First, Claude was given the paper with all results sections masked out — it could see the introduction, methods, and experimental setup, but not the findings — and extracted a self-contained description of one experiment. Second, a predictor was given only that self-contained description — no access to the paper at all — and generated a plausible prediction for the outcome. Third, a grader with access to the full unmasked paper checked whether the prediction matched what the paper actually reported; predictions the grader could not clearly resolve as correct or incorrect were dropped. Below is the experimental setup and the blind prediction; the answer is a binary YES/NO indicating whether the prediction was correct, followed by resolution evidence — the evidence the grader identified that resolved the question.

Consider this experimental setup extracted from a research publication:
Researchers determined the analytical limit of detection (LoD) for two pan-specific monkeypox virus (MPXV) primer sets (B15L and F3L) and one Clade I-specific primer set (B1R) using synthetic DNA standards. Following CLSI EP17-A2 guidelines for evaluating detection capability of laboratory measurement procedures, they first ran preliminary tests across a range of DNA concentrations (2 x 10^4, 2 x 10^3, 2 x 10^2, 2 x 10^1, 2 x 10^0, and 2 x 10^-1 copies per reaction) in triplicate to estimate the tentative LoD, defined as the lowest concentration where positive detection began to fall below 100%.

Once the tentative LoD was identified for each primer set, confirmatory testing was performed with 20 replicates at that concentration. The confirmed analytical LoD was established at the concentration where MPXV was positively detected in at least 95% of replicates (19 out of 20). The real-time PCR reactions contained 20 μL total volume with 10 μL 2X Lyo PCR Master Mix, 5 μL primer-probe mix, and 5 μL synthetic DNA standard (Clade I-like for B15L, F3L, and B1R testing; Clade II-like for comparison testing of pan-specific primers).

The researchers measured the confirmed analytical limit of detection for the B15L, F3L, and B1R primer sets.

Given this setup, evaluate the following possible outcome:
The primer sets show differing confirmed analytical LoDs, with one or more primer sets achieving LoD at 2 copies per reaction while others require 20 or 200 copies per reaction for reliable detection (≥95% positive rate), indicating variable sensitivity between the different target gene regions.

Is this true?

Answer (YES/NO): NO